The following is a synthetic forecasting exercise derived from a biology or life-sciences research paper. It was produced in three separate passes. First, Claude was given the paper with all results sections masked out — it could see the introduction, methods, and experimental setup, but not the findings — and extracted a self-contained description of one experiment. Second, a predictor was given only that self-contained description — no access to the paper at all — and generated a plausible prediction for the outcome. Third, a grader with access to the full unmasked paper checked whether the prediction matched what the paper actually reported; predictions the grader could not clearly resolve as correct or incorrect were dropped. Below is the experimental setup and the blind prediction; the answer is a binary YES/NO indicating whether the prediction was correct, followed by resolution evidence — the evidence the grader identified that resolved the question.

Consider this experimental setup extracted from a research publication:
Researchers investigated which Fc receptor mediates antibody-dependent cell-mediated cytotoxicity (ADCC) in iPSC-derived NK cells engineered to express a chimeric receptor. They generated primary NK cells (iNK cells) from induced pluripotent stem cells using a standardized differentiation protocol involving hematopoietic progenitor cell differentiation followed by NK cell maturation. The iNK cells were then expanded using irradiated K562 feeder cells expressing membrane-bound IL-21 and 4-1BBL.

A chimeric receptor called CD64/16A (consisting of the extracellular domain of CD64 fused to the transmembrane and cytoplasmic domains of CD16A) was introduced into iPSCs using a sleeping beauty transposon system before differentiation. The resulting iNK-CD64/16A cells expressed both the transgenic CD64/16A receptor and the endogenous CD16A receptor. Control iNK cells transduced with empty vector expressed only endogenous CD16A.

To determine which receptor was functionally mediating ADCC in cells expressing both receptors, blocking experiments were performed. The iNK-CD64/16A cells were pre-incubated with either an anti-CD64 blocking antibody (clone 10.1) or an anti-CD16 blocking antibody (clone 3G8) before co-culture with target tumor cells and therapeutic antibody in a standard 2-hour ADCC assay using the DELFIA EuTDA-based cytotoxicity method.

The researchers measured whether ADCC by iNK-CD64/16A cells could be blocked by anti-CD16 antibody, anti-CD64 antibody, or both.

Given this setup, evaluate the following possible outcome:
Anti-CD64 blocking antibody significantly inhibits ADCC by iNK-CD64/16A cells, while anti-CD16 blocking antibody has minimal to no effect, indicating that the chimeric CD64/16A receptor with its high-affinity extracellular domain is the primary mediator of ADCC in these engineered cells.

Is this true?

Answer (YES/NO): YES